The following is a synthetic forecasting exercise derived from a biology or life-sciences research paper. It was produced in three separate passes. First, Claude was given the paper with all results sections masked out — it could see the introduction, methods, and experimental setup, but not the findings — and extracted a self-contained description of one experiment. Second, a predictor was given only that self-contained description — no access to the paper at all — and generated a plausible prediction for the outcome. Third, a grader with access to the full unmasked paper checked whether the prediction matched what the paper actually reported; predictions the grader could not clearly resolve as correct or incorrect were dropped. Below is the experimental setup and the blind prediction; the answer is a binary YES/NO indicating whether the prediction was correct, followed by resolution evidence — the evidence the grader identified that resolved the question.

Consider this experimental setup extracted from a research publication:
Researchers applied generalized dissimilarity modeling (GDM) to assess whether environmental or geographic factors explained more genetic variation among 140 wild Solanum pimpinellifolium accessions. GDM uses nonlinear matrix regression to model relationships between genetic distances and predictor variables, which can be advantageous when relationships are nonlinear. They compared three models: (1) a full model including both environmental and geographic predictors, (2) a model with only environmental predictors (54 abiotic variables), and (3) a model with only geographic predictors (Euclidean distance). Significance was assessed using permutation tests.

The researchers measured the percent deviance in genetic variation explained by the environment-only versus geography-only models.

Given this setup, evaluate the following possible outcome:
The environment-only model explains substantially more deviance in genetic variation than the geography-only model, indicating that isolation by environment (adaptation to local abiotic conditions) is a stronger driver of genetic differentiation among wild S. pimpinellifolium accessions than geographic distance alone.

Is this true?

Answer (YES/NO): YES